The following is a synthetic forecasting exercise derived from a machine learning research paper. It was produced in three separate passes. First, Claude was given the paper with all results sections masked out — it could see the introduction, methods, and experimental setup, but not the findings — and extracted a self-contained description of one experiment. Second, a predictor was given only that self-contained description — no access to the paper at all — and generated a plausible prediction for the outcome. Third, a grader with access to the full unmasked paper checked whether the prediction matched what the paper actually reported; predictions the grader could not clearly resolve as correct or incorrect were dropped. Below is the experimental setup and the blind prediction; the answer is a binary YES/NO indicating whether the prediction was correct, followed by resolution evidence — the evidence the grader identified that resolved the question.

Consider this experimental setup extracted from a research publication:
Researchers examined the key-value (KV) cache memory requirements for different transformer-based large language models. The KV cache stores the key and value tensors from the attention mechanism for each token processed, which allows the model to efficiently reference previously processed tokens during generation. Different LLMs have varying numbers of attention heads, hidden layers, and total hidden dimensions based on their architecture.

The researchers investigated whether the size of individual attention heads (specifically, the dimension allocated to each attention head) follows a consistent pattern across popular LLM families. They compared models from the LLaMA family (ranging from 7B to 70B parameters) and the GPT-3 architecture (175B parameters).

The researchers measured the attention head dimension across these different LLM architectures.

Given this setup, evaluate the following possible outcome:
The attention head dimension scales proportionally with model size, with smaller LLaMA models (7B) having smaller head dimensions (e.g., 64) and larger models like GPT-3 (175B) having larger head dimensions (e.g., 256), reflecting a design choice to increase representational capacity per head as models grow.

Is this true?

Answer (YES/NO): NO